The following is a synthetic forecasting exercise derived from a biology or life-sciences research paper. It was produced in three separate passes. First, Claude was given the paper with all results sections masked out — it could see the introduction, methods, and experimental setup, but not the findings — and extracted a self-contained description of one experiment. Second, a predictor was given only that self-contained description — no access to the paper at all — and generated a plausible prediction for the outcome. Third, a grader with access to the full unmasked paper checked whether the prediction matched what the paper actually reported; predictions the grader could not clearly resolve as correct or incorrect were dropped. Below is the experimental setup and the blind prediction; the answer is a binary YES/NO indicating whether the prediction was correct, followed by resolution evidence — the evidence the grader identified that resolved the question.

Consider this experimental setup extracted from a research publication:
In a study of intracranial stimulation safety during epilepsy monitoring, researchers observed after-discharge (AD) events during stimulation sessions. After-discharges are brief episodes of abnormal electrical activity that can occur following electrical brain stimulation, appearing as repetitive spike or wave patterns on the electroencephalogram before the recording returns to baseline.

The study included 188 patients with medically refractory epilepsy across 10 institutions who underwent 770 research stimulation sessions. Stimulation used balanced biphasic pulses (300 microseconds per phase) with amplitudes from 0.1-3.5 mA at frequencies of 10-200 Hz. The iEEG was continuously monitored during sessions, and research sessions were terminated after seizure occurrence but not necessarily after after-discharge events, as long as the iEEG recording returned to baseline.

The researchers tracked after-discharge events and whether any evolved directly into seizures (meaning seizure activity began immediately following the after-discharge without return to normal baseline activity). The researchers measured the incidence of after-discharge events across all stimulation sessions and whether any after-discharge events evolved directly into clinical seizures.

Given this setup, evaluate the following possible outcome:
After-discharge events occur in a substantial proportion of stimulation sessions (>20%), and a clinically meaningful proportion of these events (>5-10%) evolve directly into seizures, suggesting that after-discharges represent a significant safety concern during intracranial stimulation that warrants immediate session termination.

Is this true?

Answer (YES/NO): NO